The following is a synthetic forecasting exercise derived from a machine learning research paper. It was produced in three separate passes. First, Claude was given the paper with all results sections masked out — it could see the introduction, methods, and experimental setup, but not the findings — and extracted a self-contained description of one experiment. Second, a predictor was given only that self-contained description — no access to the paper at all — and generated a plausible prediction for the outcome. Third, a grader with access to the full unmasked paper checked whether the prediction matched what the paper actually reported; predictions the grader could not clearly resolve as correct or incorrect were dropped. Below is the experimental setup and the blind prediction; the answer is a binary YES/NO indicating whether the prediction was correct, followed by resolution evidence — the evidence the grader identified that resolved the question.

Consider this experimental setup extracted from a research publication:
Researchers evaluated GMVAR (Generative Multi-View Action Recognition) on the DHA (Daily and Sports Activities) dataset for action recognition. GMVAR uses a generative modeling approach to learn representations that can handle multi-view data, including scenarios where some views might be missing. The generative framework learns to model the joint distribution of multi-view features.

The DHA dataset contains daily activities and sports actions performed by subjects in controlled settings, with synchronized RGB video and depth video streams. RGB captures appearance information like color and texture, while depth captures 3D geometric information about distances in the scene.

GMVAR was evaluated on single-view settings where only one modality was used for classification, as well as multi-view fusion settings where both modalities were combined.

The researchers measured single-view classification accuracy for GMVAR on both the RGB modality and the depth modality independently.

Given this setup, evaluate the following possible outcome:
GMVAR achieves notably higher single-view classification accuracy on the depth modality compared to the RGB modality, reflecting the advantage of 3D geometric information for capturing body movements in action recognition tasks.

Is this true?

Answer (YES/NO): YES